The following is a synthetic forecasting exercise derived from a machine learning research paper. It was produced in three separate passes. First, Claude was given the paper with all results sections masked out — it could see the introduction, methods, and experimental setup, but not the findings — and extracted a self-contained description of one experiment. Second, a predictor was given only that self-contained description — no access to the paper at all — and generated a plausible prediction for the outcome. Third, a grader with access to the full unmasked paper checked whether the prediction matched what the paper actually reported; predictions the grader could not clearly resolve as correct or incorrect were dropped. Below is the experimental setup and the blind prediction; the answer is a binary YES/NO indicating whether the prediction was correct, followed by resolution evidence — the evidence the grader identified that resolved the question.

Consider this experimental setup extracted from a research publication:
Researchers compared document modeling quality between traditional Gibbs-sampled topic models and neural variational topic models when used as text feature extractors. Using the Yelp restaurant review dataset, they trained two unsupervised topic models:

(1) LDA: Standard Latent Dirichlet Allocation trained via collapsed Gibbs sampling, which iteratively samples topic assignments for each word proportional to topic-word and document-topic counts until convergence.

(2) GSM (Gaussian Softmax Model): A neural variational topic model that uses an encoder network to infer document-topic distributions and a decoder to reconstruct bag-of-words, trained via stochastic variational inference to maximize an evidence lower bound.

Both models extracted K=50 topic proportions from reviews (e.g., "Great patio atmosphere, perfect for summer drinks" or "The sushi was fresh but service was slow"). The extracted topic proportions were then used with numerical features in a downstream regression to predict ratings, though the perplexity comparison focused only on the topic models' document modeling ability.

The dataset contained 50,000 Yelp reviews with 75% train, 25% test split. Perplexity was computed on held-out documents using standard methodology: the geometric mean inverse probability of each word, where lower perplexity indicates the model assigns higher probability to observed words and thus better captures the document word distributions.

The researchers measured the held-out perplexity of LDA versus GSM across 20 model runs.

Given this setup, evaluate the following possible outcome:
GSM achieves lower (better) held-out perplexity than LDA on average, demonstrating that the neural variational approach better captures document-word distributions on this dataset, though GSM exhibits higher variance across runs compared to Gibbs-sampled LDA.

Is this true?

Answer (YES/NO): NO